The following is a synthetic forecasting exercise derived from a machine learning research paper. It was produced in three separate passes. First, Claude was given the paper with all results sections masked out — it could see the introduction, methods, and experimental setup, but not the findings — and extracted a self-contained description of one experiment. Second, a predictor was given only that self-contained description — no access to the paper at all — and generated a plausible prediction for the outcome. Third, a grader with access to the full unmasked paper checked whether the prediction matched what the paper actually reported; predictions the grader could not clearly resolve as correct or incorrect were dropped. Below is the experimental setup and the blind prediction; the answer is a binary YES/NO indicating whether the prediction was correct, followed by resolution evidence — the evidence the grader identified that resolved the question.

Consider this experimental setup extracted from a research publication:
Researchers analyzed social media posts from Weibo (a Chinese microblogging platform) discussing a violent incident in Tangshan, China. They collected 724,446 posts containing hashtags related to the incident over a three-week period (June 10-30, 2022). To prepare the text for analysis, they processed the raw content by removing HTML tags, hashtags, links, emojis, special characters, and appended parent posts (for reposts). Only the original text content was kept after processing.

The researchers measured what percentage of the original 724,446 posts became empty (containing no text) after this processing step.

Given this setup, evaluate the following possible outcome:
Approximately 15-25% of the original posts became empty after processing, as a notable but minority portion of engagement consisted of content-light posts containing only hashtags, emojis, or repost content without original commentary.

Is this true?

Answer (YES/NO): NO